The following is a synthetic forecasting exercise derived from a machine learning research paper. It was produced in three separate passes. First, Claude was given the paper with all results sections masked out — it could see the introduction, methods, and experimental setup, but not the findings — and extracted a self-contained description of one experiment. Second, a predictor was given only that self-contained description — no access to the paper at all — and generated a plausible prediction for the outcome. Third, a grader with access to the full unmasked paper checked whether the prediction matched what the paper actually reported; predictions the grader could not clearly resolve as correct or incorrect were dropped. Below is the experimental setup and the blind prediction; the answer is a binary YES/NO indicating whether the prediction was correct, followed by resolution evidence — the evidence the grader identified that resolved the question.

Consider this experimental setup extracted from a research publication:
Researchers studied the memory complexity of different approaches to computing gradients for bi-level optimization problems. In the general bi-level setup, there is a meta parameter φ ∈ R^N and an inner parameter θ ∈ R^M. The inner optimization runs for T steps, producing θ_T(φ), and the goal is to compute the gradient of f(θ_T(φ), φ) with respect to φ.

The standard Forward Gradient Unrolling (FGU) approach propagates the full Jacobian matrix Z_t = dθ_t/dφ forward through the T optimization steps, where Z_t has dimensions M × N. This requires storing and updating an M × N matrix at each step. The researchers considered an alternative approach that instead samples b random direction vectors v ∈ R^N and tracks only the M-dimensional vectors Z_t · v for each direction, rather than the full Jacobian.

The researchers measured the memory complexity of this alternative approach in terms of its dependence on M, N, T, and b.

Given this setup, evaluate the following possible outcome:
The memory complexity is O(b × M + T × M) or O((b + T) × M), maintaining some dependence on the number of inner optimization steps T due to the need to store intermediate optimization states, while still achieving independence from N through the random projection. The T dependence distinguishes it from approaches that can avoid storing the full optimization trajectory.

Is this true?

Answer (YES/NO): NO